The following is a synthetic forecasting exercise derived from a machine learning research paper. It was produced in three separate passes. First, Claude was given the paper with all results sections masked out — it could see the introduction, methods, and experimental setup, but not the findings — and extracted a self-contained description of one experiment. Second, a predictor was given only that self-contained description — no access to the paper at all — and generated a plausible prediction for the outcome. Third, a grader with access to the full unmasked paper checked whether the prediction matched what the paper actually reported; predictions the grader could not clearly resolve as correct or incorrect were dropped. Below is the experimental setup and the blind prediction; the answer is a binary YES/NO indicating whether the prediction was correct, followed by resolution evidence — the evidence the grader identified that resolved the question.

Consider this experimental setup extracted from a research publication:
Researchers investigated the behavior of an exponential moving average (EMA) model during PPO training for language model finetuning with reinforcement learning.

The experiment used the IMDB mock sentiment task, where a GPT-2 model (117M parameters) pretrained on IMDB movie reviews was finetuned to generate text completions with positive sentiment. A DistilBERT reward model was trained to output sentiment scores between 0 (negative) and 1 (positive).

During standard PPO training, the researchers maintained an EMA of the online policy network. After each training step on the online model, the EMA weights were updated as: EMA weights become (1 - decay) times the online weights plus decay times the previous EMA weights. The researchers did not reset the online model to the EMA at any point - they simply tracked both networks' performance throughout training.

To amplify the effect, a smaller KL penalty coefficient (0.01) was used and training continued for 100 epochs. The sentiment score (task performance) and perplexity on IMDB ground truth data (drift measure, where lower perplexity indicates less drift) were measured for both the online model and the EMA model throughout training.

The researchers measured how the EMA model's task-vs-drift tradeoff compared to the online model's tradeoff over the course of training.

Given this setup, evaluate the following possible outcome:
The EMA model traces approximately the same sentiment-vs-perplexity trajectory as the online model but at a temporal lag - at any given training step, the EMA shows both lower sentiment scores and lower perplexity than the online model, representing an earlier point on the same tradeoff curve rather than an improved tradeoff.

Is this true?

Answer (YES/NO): NO